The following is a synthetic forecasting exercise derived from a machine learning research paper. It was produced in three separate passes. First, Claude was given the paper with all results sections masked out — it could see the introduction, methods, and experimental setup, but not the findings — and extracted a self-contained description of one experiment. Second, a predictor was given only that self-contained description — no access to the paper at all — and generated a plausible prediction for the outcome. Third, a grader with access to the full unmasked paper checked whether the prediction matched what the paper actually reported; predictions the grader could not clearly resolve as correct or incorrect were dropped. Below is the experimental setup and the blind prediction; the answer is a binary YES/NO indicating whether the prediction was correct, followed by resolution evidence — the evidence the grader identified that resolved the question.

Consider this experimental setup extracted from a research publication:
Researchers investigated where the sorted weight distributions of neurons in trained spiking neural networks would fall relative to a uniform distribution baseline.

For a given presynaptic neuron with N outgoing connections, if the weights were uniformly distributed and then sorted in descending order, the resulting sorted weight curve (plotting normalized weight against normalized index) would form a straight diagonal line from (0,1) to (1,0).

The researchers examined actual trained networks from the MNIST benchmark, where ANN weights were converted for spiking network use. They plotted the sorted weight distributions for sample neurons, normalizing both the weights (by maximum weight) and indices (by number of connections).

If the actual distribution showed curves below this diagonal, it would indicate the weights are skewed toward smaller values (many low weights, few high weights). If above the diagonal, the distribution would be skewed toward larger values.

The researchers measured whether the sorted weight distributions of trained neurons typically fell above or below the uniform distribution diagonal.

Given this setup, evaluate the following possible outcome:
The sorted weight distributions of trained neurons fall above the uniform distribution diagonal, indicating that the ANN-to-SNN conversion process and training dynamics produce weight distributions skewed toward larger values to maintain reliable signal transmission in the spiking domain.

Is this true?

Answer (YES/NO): NO